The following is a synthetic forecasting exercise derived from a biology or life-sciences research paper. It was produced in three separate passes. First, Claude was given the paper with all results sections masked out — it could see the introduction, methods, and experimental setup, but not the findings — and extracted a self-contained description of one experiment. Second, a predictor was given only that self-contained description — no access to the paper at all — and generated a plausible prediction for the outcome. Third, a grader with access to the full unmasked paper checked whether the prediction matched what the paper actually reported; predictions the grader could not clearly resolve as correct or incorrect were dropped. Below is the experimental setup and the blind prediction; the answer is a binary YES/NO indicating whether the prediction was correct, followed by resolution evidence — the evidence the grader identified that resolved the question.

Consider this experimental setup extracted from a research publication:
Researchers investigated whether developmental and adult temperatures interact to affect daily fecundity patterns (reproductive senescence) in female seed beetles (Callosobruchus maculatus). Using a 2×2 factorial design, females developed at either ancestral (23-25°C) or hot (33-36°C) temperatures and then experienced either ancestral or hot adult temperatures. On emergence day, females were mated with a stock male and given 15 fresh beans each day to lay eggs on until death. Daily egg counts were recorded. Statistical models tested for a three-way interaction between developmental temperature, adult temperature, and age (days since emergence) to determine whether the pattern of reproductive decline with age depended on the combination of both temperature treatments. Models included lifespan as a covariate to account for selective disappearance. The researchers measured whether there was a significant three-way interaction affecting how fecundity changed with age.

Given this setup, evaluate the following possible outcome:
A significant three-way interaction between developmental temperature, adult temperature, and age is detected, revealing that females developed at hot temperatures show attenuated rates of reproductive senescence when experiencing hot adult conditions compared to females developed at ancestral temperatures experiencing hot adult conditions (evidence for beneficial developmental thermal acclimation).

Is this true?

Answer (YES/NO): NO